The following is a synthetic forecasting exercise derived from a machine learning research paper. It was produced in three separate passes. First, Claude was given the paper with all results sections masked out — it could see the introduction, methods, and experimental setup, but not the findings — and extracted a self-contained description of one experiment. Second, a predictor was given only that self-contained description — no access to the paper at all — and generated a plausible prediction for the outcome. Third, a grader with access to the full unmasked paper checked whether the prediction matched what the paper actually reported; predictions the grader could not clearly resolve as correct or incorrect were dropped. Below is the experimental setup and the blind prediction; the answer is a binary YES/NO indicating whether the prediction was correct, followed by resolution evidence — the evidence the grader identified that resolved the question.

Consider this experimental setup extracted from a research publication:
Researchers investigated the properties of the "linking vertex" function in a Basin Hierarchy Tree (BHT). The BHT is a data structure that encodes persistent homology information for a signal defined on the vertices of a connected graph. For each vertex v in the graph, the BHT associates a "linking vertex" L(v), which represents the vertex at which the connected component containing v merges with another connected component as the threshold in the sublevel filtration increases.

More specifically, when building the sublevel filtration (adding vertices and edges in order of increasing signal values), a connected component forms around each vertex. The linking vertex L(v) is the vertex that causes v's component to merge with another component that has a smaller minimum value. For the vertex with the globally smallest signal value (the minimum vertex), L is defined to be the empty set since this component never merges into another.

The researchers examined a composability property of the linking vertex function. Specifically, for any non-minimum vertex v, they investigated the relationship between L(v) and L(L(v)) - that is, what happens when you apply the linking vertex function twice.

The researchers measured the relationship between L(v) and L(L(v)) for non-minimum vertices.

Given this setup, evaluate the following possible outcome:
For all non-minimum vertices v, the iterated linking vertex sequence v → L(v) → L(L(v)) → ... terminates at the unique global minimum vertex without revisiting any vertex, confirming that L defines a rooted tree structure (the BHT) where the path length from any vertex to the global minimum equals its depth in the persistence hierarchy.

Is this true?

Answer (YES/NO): NO